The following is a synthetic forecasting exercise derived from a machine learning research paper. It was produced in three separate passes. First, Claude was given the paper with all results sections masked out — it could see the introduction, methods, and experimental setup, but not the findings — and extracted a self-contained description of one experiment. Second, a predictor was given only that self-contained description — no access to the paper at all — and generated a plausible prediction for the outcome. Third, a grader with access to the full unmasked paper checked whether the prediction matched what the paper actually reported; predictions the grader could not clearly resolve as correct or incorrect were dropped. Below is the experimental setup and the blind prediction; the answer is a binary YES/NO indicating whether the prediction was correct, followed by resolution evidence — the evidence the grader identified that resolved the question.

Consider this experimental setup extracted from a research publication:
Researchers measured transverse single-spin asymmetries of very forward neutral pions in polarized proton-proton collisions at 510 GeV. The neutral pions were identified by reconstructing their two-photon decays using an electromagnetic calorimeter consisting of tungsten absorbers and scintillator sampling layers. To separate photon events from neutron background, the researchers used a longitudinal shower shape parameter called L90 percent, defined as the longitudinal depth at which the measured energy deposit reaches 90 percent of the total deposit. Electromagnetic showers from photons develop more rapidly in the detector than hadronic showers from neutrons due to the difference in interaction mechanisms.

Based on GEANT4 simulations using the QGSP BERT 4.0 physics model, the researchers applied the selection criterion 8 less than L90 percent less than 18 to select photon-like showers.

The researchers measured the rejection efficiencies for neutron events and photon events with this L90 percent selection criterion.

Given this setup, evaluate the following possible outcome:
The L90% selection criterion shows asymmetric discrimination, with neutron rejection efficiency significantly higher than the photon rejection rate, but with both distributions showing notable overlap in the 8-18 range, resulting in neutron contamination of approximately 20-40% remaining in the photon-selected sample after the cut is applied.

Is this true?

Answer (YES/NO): NO